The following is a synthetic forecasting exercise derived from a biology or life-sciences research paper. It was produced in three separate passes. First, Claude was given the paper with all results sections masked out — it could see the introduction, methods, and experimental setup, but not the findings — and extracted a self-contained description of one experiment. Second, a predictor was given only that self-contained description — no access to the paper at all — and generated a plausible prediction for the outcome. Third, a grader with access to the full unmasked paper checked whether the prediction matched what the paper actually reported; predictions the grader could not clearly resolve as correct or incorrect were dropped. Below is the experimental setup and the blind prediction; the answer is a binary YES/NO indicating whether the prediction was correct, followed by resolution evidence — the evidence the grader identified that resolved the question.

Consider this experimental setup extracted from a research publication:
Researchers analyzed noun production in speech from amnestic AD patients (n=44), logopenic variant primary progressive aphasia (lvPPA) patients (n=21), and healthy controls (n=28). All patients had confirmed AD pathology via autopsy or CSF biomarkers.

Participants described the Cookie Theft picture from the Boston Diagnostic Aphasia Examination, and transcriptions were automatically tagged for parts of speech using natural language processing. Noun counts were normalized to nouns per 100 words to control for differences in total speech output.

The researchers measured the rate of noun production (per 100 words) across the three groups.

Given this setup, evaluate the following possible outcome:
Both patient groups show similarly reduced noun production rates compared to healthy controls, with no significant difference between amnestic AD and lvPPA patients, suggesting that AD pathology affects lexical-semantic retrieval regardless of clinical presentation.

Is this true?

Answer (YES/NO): YES